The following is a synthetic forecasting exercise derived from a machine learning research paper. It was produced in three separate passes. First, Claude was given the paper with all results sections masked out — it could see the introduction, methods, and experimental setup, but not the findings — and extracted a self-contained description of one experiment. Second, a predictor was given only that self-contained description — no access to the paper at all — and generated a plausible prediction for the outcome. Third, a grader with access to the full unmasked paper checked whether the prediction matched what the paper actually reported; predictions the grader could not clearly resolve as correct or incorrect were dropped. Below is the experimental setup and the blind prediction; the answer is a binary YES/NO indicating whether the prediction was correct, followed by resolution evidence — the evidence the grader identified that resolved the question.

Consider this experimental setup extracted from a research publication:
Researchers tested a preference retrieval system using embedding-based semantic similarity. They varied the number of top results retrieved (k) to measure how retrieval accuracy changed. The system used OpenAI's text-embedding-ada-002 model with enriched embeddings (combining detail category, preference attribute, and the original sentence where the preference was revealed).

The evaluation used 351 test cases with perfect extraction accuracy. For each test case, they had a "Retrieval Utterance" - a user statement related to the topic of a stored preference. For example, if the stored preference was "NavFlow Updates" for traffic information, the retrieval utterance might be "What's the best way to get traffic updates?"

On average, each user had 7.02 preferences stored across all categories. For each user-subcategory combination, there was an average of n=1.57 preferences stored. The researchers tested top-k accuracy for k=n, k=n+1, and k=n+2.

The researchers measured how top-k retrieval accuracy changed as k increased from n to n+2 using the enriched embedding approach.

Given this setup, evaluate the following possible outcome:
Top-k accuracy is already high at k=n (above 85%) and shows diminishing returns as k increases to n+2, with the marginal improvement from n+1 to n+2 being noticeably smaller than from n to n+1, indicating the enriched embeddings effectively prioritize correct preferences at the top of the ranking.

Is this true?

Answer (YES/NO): YES